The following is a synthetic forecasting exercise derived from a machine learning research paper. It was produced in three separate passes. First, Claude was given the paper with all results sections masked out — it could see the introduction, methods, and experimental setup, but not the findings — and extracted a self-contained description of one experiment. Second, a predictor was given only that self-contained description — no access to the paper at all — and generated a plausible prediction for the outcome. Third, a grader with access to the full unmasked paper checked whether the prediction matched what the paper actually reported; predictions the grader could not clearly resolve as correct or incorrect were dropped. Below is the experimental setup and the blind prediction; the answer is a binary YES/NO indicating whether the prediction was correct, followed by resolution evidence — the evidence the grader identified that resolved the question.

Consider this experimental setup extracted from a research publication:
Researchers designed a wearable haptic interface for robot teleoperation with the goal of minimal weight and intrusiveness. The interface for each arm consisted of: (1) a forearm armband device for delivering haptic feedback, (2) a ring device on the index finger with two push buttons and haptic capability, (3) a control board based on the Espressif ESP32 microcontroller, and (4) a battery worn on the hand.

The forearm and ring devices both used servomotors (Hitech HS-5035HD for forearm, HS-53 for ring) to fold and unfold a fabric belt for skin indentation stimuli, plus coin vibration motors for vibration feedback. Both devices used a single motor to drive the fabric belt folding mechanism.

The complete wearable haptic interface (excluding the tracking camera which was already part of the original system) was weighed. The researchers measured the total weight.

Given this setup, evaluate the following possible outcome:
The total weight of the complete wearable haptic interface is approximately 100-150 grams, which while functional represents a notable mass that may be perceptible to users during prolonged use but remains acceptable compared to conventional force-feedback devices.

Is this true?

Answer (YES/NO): YES